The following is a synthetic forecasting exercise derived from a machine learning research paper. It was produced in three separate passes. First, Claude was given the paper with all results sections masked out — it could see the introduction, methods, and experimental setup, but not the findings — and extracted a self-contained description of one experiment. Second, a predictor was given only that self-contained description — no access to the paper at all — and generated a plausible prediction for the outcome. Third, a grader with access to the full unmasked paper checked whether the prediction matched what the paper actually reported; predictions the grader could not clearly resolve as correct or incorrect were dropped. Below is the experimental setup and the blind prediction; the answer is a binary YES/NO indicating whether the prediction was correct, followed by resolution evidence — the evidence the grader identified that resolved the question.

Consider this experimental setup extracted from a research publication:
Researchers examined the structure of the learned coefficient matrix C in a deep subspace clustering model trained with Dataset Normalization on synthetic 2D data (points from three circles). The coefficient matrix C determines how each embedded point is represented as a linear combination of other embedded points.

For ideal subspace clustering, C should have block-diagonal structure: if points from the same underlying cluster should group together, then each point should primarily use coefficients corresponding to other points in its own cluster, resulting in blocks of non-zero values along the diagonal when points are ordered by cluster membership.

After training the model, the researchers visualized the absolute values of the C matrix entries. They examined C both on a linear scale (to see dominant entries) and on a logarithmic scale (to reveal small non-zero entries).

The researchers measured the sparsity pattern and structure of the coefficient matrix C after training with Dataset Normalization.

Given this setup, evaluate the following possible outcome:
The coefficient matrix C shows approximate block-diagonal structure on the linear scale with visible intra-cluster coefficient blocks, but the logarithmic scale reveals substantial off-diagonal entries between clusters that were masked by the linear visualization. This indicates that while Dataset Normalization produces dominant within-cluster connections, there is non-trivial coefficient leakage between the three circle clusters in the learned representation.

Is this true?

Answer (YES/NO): NO